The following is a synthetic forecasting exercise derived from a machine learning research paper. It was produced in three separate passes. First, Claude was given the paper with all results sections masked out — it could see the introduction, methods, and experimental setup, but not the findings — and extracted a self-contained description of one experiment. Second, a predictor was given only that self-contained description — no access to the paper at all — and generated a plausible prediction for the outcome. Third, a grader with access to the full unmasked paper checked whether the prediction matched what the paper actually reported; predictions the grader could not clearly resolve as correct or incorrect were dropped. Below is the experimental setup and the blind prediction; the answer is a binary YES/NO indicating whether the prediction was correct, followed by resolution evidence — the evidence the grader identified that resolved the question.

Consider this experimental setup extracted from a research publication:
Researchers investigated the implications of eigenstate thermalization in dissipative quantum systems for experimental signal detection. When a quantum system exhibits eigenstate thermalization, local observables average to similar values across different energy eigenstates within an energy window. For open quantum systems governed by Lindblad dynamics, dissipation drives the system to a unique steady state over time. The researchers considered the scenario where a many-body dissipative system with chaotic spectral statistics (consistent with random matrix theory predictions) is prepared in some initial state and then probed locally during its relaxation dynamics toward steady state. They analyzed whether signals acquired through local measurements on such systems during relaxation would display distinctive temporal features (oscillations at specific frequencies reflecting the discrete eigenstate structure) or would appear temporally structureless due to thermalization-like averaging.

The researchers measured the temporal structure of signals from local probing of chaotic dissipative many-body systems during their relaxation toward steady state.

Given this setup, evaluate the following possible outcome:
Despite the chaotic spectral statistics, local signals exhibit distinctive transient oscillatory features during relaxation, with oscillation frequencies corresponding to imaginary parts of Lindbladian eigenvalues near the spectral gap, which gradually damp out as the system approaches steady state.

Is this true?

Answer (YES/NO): NO